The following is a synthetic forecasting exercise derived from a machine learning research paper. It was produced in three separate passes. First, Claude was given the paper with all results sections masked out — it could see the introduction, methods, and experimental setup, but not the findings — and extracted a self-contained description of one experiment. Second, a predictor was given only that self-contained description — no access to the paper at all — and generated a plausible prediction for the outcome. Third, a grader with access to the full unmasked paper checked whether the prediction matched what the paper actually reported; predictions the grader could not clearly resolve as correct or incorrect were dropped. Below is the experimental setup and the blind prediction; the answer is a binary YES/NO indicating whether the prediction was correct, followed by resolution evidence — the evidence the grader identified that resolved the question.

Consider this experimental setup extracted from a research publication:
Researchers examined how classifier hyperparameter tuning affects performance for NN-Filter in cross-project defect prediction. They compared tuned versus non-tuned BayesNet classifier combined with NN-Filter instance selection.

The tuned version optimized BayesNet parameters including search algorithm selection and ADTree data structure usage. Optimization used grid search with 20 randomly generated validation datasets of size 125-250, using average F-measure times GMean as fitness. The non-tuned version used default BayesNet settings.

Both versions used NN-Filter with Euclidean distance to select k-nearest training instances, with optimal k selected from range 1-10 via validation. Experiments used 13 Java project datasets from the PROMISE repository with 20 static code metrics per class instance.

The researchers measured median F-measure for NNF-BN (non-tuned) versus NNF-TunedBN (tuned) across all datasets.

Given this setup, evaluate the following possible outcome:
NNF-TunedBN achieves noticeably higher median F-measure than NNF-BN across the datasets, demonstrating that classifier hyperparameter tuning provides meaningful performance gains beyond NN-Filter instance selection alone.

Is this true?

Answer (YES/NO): NO